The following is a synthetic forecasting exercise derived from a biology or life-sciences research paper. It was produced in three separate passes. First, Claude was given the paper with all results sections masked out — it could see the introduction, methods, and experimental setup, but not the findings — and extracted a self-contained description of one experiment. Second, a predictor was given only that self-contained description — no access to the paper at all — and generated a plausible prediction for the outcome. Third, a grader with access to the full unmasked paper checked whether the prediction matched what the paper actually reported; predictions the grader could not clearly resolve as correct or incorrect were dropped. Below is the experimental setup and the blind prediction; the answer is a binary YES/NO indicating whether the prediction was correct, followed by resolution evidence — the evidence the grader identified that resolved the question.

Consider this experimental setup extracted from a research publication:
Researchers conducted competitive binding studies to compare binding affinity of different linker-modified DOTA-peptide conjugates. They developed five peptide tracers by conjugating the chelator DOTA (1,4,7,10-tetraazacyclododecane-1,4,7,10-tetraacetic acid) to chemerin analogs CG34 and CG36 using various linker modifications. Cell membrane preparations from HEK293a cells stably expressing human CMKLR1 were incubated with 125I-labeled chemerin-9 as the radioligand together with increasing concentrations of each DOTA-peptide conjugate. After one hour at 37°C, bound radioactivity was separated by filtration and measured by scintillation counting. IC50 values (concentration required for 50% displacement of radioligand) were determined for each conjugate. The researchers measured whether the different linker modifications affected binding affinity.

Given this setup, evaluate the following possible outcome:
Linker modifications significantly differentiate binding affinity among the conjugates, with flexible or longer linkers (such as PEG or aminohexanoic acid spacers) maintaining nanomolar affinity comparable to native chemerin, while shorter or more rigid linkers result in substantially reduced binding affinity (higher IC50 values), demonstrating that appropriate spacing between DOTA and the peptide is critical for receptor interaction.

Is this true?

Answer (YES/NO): NO